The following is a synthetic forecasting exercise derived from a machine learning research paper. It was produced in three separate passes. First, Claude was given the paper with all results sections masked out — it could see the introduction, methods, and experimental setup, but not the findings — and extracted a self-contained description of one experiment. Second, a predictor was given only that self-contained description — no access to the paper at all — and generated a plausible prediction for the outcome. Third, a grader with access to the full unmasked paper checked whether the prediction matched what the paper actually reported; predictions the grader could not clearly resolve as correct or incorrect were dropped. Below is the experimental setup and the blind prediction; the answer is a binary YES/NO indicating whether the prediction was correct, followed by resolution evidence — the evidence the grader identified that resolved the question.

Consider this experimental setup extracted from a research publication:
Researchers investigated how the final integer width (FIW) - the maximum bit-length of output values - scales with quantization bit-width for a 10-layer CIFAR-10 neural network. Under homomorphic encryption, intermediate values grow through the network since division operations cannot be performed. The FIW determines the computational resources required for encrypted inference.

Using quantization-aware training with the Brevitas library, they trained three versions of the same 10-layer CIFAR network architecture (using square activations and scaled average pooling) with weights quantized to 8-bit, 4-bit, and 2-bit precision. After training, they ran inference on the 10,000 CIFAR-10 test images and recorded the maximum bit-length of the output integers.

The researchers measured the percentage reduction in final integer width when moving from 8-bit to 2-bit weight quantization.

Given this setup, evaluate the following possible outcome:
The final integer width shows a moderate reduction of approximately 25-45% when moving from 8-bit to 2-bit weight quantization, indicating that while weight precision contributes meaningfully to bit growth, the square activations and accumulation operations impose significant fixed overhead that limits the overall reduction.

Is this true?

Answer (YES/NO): YES